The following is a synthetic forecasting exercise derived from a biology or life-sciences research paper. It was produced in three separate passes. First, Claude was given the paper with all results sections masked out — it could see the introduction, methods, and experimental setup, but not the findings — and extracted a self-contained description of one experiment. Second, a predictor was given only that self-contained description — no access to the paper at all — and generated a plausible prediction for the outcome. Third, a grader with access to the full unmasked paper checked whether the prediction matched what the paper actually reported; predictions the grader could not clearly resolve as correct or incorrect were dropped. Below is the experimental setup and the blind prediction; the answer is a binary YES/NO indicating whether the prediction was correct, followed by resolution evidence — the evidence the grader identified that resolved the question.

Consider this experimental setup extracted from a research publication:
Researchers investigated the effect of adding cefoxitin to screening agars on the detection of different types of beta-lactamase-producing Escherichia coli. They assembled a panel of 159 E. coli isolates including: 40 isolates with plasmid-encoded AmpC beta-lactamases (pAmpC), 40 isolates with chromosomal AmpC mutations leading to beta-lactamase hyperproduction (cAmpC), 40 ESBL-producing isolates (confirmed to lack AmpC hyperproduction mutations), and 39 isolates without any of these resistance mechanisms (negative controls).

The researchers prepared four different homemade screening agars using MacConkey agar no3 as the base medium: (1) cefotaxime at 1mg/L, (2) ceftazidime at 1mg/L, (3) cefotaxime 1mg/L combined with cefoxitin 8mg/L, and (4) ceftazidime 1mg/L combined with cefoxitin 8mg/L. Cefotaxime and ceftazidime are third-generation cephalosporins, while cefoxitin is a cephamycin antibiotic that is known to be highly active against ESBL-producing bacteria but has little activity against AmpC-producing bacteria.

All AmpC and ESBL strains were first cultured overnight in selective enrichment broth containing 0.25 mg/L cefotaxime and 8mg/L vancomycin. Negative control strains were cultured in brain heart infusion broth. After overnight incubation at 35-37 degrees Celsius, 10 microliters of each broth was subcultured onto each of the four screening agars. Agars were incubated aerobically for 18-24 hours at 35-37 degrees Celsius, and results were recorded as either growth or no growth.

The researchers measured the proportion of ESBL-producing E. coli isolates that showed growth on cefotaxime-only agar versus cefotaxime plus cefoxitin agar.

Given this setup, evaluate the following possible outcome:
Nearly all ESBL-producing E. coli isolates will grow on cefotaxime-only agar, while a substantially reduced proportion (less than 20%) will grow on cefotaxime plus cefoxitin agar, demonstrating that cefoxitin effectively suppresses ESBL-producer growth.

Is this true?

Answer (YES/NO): NO